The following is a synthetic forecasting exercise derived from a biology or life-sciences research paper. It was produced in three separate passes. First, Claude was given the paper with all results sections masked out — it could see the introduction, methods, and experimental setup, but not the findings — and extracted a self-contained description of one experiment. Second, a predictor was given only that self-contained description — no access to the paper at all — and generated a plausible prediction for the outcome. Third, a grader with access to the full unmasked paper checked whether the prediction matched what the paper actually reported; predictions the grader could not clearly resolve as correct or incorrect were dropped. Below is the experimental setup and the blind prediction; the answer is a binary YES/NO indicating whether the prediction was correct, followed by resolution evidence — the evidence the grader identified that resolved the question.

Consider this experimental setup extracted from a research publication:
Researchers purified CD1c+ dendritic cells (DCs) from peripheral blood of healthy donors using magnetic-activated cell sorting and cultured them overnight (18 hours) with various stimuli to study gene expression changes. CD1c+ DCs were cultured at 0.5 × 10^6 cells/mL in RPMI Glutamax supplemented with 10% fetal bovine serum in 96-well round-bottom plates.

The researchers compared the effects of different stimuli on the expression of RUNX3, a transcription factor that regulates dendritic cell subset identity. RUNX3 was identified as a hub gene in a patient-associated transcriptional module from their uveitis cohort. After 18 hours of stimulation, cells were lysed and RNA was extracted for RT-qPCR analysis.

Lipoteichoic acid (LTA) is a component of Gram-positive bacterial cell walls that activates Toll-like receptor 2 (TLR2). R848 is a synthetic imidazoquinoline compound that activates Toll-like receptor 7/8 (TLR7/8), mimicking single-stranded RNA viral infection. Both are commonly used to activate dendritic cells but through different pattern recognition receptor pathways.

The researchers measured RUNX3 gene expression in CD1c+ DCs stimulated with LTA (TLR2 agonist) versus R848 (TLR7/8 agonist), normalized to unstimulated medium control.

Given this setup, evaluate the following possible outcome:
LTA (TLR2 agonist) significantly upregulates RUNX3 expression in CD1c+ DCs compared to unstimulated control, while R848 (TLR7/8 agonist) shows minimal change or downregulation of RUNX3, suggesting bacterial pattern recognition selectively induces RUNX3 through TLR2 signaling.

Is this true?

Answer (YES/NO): NO